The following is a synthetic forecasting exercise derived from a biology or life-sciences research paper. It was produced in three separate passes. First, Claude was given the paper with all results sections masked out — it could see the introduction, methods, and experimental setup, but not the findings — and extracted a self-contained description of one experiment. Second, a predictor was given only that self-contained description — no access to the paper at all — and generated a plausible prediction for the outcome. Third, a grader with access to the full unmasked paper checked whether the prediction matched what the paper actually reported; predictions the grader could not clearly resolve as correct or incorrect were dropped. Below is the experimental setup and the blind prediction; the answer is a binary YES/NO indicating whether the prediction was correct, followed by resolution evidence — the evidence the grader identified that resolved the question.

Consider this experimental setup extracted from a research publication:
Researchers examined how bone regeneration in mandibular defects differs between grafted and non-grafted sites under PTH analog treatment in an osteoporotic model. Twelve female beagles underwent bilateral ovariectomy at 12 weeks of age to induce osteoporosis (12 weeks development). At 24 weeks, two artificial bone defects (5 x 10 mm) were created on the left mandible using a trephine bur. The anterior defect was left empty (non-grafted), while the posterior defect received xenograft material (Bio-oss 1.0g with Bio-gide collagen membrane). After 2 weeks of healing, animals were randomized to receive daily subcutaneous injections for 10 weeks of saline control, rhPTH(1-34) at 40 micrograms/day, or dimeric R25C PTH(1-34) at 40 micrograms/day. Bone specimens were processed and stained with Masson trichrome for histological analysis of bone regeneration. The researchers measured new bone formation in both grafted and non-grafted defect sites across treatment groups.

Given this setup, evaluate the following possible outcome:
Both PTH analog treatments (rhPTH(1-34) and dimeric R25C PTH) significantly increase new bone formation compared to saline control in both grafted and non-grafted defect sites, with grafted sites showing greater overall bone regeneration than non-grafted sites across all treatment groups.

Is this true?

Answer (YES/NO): NO